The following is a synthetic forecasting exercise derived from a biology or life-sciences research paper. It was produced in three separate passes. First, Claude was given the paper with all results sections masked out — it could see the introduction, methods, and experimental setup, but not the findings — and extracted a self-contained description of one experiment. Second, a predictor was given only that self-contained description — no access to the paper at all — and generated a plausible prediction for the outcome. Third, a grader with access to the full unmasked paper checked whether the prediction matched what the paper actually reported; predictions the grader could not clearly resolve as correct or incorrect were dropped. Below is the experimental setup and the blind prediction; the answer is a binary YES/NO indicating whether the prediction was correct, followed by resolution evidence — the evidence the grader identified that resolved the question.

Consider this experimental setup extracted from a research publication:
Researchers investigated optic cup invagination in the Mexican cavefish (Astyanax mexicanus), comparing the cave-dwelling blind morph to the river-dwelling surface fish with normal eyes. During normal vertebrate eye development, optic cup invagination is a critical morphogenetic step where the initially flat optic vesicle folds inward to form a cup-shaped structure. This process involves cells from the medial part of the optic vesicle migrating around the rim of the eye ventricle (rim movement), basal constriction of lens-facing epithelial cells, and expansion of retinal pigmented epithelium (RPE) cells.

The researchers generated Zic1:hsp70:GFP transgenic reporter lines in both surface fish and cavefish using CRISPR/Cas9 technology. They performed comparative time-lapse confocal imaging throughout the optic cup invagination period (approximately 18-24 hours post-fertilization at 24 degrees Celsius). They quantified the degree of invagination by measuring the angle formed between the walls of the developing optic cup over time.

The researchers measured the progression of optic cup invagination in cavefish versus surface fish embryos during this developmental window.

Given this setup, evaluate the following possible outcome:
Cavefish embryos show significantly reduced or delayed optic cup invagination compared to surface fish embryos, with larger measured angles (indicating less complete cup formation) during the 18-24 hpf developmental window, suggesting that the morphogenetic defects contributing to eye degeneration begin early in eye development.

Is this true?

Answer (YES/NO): NO